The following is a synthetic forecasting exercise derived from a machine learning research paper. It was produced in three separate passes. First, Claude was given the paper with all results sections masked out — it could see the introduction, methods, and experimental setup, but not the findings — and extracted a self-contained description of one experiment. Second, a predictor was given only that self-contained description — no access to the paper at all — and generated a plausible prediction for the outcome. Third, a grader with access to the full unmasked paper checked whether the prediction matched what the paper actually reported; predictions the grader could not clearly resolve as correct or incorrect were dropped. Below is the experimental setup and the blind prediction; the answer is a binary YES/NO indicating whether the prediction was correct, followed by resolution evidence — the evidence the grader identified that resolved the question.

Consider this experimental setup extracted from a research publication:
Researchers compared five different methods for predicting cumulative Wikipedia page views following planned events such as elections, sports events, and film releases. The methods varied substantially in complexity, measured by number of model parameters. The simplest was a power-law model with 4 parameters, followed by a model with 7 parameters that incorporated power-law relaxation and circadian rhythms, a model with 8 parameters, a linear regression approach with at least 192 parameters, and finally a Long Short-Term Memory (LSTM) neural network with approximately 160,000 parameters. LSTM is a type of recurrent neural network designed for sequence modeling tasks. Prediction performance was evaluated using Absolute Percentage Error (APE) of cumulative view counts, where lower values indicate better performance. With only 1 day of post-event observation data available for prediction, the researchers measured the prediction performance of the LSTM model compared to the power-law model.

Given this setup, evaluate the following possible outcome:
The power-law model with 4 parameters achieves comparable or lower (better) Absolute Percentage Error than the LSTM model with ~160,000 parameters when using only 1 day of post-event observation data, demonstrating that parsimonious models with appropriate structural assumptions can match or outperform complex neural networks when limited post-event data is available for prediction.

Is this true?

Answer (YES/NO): YES